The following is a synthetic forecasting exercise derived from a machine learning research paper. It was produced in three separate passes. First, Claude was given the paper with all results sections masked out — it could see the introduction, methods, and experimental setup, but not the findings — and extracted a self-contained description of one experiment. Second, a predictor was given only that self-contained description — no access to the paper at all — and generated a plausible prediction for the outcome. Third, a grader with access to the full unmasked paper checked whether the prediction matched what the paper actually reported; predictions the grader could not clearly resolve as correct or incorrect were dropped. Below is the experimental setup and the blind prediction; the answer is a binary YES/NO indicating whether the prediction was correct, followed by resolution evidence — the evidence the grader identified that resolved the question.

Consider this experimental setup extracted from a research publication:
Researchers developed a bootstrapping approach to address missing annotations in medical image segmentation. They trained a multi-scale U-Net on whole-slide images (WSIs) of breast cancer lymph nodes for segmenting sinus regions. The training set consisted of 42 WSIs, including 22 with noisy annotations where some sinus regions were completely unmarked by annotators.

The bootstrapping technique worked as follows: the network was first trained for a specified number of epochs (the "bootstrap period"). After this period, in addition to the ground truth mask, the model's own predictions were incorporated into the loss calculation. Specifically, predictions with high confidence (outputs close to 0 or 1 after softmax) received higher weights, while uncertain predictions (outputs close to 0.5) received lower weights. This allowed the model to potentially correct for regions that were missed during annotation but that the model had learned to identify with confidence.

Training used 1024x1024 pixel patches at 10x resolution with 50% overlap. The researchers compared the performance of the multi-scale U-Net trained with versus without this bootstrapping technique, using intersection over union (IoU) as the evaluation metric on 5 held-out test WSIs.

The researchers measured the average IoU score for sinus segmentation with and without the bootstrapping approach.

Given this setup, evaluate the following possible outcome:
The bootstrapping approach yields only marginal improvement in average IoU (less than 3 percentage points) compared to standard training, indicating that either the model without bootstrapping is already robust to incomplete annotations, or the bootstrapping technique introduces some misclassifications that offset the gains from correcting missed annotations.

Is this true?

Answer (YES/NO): NO